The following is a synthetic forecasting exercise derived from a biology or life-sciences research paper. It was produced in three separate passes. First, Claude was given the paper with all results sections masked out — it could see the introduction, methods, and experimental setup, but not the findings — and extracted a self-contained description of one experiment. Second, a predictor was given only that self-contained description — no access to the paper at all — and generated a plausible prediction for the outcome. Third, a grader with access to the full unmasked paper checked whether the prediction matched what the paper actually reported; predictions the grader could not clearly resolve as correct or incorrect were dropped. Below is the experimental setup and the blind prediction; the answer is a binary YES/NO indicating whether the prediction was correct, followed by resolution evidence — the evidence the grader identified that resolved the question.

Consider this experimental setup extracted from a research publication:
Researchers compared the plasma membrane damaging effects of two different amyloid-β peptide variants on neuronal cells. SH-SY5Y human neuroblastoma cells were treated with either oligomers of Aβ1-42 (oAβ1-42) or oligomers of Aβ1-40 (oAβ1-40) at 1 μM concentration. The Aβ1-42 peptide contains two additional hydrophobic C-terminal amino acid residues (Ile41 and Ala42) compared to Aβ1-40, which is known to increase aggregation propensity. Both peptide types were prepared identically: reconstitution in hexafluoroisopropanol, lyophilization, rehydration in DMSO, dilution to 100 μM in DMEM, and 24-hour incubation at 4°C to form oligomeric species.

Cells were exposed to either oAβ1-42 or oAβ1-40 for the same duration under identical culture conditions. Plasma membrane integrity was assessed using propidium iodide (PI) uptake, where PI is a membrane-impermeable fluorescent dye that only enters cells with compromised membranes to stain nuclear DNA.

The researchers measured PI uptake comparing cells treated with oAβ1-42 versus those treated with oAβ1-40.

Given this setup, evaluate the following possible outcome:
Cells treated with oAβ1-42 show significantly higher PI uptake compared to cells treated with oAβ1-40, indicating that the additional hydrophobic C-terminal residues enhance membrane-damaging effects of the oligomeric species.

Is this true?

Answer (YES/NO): YES